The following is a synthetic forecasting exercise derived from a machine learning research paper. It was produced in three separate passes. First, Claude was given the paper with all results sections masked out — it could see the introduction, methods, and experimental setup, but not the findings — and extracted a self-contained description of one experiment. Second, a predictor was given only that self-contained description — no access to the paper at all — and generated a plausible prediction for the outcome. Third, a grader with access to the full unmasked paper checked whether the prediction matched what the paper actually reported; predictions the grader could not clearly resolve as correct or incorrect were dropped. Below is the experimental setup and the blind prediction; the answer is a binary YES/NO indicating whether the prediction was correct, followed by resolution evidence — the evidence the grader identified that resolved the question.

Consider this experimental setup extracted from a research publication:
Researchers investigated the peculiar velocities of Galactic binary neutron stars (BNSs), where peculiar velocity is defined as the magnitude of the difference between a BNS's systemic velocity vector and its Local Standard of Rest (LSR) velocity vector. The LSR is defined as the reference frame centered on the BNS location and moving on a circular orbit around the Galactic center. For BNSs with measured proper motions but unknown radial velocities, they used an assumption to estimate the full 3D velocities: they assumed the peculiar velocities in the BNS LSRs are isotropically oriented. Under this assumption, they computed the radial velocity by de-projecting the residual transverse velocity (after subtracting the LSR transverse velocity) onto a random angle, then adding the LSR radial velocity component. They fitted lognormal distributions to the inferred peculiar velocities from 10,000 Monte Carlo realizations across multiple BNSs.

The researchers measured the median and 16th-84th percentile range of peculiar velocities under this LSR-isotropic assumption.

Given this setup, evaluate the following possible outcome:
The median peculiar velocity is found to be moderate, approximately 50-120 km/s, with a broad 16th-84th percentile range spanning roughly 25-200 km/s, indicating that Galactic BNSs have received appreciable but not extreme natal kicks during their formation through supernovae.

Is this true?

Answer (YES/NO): NO